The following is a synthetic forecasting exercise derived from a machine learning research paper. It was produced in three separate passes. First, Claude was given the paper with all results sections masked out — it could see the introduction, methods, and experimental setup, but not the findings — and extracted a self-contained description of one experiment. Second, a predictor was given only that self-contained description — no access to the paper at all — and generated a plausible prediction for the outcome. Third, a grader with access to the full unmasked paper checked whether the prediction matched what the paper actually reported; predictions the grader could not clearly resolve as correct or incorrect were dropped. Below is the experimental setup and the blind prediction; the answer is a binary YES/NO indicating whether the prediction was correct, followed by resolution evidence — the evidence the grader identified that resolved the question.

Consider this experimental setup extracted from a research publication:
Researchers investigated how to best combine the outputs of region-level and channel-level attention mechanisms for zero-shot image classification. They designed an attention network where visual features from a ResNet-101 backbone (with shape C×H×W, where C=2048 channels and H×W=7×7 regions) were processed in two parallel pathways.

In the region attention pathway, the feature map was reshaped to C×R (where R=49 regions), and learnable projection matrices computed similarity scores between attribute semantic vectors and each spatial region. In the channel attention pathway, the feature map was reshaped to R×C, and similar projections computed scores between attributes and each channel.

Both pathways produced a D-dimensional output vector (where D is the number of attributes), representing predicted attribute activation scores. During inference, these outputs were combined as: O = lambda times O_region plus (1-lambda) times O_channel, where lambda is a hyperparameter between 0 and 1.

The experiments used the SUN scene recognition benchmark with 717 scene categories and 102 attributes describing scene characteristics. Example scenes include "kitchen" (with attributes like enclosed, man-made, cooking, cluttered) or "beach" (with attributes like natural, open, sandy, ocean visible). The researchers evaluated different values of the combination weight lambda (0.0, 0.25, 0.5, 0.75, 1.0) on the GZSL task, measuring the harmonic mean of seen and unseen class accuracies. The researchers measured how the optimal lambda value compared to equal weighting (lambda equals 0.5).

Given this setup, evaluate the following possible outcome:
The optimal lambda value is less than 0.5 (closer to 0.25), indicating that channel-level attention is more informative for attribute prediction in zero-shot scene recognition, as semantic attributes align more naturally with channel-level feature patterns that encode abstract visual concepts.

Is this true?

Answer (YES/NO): NO